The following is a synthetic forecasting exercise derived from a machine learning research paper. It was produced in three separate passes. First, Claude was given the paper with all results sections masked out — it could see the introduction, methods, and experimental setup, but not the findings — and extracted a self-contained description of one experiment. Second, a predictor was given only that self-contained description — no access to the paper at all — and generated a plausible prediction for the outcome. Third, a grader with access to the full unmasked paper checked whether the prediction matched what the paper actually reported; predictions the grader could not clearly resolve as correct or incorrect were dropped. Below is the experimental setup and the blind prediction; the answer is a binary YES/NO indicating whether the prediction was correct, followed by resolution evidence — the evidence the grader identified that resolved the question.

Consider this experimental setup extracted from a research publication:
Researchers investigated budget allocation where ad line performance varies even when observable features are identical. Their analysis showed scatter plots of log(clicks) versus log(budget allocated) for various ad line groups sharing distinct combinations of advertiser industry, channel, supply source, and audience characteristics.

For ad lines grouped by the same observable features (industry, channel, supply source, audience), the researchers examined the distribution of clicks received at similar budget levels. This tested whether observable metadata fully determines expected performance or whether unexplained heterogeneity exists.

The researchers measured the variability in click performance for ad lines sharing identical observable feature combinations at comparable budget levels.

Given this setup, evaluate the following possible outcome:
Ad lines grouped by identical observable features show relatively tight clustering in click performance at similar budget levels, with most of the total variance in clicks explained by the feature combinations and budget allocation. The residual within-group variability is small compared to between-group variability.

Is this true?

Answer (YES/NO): NO